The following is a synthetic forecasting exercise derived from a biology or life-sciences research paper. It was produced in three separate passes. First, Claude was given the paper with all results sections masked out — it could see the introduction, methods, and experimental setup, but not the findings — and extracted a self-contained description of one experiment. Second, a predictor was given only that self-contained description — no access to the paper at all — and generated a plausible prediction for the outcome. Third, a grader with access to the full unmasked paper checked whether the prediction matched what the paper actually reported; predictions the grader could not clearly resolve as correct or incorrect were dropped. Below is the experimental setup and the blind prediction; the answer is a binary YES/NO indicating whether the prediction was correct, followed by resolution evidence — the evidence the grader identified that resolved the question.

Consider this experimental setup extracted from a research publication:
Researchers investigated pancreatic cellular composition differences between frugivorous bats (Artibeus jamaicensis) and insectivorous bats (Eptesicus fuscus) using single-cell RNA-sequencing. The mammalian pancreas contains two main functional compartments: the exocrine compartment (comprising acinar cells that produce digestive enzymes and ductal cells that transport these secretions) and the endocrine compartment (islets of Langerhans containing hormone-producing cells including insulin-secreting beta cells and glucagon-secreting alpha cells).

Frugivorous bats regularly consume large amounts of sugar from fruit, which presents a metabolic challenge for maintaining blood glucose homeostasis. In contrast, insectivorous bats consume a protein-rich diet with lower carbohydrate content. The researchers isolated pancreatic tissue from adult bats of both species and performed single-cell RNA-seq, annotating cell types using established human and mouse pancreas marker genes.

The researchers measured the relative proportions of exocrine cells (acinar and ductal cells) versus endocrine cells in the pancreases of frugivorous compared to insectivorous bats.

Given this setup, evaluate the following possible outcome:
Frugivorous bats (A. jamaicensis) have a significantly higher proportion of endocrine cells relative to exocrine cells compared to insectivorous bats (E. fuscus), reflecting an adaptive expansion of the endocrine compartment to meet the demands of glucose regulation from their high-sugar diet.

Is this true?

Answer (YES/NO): YES